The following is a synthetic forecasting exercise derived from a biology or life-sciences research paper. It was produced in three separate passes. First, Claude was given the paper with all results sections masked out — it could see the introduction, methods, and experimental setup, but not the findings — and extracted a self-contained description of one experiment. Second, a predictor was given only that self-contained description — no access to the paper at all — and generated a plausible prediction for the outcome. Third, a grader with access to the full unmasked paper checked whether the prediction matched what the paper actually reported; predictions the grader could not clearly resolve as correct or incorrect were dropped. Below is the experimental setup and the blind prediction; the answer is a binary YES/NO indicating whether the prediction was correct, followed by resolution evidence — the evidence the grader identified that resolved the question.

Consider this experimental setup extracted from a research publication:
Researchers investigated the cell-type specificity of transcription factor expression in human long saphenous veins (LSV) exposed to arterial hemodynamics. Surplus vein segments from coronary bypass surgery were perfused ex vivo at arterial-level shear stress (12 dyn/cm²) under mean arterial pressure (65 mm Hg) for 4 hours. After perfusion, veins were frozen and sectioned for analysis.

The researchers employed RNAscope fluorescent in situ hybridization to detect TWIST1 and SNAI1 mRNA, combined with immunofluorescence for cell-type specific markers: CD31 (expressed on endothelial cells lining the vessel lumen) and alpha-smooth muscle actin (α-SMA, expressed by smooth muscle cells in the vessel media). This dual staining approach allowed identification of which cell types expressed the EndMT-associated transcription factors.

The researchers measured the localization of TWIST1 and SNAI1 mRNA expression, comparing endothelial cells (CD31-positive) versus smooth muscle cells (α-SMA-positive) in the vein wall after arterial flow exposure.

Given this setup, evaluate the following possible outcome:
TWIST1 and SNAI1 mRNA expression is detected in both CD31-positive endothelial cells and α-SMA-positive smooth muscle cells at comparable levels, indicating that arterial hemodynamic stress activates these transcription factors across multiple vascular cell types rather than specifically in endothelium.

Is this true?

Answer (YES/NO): NO